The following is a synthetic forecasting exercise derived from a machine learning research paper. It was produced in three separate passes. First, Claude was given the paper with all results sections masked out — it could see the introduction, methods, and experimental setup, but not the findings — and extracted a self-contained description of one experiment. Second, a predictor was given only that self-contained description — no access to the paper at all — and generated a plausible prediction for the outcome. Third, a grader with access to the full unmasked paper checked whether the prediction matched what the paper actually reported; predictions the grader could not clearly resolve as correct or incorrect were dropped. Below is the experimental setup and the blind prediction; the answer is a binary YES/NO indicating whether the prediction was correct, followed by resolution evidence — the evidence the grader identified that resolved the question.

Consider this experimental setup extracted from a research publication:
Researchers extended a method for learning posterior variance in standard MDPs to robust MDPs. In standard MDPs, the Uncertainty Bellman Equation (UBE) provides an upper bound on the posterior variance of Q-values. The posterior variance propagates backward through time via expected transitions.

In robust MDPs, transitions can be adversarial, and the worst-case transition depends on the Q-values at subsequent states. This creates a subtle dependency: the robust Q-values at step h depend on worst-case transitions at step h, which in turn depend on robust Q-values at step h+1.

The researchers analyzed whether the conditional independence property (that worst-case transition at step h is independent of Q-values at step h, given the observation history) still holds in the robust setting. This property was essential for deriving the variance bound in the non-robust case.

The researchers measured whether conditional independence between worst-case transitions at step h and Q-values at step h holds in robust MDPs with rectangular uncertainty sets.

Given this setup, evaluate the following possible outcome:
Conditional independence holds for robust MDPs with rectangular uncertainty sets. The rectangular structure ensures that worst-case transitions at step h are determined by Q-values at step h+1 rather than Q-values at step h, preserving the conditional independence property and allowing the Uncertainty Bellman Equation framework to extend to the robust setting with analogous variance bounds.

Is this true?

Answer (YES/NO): YES